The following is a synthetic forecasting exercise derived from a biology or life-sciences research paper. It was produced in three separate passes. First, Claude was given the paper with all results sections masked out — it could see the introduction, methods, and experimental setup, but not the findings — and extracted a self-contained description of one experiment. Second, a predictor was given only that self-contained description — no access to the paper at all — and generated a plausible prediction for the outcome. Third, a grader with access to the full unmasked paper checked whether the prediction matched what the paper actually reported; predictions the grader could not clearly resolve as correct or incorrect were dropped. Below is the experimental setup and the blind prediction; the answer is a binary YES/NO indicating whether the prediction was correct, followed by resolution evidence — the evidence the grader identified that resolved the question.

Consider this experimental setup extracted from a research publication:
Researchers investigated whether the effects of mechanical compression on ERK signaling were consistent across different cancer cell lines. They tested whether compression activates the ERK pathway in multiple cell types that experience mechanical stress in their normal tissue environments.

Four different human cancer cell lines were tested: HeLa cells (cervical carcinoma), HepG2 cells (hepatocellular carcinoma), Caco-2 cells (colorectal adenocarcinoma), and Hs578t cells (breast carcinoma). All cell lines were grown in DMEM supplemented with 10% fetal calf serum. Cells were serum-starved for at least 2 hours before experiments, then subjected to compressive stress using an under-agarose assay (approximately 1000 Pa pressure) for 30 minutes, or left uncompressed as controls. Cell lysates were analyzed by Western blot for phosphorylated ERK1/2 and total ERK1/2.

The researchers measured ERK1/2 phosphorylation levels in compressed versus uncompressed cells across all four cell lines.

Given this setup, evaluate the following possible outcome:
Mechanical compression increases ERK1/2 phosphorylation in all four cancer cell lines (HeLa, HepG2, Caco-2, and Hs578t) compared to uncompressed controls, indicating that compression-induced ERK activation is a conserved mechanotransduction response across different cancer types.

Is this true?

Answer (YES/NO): YES